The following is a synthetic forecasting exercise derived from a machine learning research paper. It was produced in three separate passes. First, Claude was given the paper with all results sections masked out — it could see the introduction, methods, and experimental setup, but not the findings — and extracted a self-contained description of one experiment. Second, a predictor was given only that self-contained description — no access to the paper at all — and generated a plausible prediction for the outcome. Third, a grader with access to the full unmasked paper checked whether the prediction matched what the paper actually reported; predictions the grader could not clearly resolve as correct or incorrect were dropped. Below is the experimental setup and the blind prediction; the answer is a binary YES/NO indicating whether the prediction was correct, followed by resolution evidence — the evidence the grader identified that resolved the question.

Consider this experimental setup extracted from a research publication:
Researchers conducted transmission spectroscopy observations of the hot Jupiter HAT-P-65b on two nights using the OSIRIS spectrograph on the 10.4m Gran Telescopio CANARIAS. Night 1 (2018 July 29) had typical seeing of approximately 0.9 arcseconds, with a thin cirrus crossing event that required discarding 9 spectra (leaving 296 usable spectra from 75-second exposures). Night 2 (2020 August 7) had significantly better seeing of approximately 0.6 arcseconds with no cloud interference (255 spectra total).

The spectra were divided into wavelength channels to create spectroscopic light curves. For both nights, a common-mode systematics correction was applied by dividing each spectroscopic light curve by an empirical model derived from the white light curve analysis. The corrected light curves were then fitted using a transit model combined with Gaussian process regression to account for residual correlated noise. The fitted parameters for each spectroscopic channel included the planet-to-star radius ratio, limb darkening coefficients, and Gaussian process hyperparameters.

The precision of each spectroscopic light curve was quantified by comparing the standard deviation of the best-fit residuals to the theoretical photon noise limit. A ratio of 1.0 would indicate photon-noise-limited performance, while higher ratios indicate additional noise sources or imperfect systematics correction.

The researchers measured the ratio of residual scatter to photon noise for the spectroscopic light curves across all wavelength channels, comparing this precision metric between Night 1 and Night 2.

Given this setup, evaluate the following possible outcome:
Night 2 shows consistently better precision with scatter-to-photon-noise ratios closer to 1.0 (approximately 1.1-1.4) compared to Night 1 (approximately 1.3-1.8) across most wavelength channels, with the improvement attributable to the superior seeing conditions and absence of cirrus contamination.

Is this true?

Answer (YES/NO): NO